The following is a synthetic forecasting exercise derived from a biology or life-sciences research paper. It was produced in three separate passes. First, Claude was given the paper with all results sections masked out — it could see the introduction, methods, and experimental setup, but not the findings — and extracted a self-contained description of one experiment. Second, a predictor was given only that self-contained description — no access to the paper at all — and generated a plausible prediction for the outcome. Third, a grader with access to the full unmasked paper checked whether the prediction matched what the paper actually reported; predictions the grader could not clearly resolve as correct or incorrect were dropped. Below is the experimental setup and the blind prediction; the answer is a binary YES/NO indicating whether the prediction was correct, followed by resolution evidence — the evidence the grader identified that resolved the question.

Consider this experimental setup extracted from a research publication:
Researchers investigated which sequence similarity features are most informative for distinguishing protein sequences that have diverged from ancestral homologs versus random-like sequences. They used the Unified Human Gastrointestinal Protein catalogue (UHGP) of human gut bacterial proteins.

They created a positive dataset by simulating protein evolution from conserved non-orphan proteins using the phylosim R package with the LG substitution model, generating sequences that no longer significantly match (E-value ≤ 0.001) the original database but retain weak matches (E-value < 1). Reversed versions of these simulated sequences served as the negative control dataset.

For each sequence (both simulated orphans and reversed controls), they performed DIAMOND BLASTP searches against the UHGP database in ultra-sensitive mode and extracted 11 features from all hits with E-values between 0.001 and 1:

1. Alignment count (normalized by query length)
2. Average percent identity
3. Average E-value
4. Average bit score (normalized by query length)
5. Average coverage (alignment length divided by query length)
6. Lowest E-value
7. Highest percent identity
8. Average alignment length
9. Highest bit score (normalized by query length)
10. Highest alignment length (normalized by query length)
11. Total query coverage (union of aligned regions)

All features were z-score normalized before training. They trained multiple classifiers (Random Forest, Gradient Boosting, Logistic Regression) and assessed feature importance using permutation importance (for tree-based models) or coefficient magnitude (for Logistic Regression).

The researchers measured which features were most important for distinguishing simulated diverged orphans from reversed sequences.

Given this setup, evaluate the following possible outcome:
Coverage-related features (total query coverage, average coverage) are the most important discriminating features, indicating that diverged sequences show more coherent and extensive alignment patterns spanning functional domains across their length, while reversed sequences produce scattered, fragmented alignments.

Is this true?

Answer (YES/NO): NO